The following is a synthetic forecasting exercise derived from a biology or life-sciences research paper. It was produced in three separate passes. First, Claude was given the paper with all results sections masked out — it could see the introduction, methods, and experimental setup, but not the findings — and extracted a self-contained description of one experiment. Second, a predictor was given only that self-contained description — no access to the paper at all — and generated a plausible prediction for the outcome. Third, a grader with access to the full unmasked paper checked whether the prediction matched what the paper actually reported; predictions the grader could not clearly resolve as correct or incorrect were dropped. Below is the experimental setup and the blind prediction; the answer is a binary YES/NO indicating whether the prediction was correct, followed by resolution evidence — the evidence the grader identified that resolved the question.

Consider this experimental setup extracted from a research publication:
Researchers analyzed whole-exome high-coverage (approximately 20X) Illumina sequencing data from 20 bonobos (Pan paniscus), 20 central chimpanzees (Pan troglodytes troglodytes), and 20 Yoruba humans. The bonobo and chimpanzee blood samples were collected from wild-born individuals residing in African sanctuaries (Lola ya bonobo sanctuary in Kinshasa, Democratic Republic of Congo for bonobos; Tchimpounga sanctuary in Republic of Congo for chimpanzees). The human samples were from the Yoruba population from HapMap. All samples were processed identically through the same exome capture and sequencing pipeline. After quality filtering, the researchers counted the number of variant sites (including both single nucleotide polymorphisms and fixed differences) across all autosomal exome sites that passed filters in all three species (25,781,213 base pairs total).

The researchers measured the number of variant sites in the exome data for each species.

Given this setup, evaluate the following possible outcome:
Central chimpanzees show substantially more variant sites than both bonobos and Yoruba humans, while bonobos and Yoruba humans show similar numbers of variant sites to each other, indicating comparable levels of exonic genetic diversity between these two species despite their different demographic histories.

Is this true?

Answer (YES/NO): NO